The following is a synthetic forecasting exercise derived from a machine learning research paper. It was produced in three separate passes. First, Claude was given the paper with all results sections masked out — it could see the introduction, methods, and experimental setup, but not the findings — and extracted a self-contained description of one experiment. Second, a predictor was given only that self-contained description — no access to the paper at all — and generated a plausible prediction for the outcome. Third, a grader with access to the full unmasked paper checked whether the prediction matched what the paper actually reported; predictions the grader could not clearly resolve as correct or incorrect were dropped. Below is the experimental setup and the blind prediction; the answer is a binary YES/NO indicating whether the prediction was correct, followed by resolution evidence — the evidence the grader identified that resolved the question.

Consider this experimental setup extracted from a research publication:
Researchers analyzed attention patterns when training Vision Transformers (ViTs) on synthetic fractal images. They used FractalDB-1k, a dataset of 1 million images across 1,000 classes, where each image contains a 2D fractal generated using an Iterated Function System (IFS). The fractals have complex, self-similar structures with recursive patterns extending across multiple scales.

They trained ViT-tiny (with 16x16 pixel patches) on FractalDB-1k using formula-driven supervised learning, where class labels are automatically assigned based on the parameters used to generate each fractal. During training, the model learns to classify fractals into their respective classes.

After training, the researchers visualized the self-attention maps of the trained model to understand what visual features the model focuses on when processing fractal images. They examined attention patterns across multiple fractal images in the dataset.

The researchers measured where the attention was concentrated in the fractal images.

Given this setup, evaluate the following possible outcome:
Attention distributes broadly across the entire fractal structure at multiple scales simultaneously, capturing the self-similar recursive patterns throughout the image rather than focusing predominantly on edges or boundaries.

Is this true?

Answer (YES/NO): NO